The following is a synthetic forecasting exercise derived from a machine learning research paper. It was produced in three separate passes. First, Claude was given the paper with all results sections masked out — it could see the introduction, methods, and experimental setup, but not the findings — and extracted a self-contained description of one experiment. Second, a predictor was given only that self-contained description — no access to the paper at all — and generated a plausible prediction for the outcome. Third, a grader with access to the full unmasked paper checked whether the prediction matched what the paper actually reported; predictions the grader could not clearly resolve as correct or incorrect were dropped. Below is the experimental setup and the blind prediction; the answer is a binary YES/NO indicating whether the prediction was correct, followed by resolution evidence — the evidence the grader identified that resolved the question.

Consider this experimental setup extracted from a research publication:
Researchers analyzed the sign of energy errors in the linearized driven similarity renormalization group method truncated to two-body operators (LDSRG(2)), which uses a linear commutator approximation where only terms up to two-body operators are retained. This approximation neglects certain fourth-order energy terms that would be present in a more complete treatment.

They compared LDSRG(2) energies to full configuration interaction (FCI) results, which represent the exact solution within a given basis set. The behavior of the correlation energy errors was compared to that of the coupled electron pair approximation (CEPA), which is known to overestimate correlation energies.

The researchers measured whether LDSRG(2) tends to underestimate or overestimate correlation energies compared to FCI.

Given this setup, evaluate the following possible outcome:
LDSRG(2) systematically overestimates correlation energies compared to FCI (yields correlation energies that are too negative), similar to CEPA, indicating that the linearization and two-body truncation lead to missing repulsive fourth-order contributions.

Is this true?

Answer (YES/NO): YES